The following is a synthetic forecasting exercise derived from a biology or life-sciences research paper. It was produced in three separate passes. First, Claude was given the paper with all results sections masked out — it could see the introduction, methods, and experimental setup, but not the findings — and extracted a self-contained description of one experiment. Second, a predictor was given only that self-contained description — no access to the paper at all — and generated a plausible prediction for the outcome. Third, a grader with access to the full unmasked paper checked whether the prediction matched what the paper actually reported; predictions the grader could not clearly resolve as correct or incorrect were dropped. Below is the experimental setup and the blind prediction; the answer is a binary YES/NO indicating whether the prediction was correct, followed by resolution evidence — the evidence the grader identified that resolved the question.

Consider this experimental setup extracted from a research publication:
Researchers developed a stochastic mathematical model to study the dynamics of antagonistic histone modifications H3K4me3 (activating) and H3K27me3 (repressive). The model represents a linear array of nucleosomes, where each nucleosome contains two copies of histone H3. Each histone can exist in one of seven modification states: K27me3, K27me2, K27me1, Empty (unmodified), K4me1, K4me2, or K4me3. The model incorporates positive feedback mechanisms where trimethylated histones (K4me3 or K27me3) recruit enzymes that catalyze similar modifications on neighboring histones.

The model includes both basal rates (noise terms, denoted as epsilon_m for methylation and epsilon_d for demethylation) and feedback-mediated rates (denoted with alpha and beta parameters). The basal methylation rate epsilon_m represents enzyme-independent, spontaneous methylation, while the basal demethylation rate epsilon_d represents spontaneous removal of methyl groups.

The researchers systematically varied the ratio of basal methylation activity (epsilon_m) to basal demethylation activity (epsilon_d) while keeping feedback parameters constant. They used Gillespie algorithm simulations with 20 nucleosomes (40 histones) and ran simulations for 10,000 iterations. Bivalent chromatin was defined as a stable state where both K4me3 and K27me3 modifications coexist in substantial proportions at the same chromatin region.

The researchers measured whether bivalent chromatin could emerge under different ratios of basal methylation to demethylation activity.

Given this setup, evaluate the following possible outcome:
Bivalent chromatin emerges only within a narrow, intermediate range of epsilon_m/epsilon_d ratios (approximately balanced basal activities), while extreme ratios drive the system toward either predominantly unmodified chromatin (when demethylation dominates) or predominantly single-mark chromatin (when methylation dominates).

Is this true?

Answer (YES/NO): NO